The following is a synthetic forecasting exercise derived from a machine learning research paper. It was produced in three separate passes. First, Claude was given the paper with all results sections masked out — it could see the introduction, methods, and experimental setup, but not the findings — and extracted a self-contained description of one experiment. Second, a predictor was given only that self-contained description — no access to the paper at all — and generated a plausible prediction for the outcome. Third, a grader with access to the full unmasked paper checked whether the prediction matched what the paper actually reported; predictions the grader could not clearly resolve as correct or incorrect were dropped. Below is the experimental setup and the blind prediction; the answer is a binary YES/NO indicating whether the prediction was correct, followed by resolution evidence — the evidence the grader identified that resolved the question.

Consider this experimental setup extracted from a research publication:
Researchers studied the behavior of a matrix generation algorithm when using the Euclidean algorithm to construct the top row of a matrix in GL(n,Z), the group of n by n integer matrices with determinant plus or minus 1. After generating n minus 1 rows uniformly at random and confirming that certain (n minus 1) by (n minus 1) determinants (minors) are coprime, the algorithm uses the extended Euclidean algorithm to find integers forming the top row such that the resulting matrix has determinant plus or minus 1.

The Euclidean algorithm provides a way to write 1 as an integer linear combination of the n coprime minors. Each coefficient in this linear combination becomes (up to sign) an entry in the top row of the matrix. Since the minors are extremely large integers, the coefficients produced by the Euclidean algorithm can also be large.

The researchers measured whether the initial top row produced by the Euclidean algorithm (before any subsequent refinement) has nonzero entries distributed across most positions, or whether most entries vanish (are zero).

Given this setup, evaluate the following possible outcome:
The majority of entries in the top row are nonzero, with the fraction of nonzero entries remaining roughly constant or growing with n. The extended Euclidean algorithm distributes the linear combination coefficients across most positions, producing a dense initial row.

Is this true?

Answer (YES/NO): NO